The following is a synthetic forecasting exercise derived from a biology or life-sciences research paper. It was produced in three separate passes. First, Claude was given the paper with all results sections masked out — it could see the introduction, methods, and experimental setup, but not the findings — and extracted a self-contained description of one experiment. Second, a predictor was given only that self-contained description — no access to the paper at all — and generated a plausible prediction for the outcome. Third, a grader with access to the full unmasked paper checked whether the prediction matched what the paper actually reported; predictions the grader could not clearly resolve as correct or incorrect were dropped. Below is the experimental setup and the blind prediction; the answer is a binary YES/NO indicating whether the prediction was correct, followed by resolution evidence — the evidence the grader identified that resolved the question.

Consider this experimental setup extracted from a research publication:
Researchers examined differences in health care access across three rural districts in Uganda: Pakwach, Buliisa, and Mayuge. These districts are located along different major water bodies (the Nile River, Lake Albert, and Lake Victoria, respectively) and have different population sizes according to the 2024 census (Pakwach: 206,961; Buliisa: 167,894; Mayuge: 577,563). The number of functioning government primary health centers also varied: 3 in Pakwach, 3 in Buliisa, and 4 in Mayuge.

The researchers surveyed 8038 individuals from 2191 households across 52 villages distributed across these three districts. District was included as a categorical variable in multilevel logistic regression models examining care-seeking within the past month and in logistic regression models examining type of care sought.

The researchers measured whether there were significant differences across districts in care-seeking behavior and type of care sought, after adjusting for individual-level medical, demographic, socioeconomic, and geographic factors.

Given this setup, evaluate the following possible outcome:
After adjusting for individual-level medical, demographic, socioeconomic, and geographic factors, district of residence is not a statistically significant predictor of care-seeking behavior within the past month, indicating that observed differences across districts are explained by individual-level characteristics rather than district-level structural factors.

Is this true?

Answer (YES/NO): YES